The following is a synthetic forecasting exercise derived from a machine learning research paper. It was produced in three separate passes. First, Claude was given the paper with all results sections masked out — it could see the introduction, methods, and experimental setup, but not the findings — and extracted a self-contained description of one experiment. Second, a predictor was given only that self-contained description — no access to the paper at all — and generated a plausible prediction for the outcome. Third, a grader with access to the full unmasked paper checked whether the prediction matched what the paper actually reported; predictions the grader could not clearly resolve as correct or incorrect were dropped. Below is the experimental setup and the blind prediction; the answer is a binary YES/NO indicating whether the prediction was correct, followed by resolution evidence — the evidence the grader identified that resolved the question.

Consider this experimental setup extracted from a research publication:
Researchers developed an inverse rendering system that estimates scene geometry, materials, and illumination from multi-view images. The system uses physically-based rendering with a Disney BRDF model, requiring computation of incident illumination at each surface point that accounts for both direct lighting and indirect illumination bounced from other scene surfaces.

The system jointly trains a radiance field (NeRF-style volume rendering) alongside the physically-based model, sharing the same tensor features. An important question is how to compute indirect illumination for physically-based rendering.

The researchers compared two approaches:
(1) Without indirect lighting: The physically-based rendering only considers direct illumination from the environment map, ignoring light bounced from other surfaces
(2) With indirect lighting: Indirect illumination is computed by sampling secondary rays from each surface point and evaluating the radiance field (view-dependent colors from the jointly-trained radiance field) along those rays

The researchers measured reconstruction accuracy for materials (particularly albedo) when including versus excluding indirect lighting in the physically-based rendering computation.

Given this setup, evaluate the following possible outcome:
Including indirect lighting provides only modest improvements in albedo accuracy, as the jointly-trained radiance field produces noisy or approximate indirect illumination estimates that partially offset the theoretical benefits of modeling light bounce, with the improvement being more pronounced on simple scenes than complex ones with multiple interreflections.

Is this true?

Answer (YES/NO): NO